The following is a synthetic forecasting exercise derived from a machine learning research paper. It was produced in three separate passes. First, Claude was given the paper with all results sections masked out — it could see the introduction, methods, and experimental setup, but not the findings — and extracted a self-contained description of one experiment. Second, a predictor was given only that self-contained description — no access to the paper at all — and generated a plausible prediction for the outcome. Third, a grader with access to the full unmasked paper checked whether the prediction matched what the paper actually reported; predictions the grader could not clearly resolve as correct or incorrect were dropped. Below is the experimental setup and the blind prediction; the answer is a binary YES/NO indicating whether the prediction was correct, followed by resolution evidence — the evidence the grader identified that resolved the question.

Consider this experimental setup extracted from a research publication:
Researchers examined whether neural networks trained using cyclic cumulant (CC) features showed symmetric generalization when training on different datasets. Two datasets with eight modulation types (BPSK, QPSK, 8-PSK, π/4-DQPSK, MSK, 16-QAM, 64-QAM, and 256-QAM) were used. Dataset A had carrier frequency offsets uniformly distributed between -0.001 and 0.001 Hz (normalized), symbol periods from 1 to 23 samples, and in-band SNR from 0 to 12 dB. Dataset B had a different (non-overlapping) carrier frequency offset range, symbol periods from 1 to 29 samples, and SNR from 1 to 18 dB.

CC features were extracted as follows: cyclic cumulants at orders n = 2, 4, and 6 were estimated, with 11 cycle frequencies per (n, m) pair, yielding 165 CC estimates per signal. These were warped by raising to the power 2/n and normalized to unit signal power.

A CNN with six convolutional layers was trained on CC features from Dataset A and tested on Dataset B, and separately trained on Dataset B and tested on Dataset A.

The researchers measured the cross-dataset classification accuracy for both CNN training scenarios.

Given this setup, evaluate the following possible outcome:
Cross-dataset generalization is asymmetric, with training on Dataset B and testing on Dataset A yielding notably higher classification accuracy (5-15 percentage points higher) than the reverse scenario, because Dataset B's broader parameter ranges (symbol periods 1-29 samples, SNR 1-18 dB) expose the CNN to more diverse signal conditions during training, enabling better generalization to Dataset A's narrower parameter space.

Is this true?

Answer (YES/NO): NO